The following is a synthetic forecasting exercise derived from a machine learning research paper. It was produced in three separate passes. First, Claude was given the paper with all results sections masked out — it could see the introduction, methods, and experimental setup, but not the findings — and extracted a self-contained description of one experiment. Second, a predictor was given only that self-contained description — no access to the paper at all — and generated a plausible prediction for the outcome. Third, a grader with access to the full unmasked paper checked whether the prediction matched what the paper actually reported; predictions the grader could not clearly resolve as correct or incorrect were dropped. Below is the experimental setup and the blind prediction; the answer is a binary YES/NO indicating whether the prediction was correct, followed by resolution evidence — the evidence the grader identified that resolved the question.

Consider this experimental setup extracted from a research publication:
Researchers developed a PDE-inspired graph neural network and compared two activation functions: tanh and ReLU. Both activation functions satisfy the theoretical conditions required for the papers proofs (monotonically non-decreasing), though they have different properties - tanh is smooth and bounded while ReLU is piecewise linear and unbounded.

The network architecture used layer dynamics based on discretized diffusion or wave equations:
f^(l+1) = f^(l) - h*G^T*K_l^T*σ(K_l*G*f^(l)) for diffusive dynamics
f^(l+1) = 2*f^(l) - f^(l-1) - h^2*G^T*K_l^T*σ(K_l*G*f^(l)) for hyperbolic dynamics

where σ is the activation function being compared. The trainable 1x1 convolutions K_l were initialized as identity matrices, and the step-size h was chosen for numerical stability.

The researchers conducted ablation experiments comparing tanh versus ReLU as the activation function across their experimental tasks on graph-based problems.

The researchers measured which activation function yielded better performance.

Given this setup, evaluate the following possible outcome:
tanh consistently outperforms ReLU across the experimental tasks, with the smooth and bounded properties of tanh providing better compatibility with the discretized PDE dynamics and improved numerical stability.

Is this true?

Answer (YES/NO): NO